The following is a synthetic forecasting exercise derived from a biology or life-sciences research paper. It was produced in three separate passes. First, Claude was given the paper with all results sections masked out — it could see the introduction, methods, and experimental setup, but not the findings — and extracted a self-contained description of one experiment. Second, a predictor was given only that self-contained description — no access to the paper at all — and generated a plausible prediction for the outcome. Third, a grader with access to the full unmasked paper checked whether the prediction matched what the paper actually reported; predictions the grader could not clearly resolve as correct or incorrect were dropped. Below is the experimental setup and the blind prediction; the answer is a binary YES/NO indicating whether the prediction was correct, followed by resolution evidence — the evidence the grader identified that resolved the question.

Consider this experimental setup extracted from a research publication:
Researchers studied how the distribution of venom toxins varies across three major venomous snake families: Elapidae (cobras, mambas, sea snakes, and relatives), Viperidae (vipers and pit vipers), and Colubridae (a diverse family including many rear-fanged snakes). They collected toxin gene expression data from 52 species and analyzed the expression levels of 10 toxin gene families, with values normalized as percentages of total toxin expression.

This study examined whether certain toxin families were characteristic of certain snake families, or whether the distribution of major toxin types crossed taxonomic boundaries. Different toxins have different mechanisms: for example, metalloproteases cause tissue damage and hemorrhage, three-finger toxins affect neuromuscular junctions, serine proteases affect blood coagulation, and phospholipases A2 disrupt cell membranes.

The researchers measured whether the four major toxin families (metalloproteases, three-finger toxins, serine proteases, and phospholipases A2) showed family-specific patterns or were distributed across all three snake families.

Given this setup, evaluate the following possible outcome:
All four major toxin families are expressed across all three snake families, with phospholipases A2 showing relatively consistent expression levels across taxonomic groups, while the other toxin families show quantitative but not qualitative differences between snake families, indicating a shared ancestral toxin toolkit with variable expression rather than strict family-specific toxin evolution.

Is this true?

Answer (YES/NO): NO